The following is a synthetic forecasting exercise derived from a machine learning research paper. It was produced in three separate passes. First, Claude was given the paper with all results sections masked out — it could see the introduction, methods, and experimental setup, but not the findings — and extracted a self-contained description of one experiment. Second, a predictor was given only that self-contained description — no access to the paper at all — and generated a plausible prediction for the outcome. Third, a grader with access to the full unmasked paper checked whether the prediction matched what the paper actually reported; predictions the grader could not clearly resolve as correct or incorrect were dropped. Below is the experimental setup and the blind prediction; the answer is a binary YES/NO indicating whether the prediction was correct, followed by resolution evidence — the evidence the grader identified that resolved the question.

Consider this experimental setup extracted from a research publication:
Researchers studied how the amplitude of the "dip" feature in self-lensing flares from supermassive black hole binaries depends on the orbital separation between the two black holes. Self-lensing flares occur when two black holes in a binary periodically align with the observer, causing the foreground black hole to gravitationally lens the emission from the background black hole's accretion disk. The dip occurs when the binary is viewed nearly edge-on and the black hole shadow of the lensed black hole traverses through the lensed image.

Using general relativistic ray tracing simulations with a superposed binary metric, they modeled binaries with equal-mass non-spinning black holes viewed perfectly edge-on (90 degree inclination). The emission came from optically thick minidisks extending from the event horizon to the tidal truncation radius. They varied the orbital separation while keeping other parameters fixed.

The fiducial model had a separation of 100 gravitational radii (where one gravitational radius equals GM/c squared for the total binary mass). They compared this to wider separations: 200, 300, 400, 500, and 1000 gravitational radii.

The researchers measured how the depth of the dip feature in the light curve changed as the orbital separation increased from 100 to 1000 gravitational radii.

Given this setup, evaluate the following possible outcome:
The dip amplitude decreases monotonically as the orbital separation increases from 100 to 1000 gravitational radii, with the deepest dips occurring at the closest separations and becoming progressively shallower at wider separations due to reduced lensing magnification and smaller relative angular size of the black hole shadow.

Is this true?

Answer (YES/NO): YES